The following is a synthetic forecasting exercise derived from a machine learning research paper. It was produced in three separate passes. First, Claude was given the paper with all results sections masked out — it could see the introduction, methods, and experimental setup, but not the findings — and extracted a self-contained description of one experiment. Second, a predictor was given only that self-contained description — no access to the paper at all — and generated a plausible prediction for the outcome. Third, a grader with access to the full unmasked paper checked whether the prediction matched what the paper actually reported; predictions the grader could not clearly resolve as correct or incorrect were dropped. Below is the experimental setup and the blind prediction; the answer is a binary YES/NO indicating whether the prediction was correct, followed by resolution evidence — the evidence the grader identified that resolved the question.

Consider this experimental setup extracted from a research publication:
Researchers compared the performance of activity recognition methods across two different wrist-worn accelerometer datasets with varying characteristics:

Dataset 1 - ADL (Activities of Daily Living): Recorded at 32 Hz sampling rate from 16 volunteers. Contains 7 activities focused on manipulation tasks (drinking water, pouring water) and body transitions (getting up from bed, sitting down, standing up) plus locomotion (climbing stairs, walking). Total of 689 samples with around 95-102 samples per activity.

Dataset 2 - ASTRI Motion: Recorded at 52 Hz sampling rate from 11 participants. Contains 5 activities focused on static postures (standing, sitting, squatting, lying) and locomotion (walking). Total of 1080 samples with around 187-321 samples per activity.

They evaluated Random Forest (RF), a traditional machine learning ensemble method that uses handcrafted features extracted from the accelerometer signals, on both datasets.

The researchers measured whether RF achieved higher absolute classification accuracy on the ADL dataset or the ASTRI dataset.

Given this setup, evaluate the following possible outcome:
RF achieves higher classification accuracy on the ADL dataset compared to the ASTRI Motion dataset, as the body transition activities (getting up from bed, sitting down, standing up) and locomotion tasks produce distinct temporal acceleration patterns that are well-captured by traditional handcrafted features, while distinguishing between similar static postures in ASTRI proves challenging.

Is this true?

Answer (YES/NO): NO